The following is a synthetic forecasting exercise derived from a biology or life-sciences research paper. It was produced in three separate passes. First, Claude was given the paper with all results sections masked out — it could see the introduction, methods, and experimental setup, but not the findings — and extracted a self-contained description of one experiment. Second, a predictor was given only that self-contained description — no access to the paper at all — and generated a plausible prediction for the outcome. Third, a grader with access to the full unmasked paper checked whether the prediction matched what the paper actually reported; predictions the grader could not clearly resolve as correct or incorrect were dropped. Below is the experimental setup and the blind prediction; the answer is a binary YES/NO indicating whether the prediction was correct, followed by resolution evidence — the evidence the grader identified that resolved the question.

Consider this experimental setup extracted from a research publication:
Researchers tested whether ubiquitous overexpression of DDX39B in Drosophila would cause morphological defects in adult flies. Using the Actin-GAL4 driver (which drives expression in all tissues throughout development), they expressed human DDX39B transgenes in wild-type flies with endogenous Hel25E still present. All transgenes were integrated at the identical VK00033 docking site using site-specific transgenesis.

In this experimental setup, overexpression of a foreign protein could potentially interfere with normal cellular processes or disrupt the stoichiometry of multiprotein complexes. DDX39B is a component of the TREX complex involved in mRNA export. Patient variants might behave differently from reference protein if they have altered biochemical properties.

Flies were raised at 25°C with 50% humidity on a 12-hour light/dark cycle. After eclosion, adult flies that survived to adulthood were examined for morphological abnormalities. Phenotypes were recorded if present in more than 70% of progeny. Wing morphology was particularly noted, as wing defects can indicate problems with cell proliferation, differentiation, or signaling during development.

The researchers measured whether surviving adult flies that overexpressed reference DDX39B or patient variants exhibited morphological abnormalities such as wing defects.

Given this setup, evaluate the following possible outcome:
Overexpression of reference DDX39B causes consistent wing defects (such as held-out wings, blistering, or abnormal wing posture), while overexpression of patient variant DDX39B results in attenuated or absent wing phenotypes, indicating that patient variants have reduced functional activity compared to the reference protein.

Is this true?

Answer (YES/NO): NO